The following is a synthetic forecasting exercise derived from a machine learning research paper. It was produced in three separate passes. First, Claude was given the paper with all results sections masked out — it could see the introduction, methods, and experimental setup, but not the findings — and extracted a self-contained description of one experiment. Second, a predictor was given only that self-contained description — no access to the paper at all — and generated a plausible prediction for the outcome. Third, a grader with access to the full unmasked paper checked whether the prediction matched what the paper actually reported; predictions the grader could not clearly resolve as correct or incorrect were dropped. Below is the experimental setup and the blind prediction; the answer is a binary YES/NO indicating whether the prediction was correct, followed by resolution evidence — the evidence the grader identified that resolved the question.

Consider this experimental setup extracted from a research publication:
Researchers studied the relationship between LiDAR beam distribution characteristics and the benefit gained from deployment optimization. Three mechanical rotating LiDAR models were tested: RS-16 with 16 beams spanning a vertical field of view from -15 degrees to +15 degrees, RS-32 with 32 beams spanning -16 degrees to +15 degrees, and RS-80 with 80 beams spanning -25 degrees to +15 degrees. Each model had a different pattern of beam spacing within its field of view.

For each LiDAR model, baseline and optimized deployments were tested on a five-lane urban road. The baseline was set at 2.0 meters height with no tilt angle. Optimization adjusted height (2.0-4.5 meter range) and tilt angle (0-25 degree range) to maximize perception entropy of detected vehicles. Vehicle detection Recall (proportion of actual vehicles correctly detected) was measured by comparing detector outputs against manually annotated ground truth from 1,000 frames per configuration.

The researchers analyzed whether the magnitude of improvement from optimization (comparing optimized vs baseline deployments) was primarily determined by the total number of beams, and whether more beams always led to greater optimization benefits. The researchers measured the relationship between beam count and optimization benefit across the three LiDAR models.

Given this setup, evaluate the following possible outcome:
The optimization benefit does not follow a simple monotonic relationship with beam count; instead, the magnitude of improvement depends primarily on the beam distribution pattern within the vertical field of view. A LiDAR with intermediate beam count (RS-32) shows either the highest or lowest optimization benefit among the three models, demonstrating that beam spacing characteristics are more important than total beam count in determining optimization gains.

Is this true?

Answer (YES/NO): YES